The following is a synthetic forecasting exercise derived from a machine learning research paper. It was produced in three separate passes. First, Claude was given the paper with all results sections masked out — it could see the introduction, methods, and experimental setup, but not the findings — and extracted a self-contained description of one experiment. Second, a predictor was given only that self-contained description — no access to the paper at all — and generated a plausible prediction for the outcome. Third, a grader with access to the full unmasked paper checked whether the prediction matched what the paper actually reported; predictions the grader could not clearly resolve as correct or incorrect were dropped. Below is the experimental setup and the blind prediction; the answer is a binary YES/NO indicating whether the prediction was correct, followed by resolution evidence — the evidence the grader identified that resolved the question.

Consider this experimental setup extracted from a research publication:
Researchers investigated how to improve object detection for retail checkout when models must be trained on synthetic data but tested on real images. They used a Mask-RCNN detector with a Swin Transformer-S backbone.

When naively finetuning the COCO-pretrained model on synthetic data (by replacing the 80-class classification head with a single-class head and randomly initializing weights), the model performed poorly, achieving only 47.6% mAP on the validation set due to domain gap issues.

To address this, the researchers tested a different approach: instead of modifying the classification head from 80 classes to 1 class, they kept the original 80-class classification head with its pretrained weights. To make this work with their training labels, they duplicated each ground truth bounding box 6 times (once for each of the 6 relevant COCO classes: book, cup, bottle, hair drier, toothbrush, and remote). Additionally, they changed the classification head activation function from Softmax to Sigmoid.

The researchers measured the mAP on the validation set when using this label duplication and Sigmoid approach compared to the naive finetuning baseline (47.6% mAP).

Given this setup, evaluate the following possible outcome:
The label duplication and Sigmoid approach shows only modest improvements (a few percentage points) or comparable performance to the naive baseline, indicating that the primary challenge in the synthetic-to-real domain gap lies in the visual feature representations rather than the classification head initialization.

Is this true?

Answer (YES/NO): NO